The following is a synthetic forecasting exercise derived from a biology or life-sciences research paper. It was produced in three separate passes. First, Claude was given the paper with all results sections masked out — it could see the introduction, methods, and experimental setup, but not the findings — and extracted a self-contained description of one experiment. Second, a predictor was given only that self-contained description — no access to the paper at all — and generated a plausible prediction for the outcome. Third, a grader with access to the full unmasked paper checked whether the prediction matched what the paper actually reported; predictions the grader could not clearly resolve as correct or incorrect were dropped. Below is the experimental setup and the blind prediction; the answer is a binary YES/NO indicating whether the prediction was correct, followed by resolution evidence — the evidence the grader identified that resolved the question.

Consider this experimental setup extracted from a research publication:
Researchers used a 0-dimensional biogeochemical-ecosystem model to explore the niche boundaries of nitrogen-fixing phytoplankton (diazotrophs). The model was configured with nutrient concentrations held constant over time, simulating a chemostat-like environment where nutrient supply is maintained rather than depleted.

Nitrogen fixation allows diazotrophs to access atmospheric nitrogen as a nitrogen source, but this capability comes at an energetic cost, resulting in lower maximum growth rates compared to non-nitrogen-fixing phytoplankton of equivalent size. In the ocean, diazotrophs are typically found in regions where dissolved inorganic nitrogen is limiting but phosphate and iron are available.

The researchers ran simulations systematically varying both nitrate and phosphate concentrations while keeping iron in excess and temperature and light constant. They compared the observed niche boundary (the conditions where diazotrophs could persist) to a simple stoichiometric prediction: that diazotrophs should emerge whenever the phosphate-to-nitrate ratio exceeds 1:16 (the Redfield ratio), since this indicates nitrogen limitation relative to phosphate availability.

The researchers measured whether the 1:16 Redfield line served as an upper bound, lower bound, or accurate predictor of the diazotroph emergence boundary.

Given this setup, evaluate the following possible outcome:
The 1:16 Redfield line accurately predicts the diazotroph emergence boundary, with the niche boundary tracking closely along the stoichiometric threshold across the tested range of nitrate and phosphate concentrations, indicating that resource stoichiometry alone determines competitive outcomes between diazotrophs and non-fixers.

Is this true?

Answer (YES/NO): NO